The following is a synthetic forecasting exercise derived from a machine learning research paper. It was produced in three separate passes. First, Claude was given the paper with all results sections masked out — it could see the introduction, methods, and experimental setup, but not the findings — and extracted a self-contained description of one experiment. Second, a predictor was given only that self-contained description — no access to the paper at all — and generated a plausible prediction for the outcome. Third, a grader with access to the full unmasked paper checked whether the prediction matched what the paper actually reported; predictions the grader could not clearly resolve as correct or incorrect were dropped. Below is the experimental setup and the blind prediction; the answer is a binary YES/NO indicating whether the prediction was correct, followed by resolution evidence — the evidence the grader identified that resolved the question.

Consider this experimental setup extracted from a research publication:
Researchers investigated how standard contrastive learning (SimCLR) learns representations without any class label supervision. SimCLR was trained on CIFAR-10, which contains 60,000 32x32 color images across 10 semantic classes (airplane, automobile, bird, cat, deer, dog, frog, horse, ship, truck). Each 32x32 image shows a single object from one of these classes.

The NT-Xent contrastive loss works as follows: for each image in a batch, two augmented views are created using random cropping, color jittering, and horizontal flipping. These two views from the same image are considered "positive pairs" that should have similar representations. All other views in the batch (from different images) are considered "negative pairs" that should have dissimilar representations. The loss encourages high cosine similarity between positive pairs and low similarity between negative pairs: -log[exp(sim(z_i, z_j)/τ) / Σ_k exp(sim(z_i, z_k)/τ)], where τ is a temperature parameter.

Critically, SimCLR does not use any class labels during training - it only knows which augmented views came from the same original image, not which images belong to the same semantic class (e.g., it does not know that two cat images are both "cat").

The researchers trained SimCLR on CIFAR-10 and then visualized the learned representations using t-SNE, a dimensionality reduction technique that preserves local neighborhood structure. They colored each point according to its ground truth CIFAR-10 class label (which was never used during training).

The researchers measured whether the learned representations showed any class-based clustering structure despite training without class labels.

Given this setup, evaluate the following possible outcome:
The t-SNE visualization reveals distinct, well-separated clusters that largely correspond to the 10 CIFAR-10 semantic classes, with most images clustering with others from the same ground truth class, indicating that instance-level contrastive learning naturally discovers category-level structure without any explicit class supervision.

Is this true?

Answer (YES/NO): NO